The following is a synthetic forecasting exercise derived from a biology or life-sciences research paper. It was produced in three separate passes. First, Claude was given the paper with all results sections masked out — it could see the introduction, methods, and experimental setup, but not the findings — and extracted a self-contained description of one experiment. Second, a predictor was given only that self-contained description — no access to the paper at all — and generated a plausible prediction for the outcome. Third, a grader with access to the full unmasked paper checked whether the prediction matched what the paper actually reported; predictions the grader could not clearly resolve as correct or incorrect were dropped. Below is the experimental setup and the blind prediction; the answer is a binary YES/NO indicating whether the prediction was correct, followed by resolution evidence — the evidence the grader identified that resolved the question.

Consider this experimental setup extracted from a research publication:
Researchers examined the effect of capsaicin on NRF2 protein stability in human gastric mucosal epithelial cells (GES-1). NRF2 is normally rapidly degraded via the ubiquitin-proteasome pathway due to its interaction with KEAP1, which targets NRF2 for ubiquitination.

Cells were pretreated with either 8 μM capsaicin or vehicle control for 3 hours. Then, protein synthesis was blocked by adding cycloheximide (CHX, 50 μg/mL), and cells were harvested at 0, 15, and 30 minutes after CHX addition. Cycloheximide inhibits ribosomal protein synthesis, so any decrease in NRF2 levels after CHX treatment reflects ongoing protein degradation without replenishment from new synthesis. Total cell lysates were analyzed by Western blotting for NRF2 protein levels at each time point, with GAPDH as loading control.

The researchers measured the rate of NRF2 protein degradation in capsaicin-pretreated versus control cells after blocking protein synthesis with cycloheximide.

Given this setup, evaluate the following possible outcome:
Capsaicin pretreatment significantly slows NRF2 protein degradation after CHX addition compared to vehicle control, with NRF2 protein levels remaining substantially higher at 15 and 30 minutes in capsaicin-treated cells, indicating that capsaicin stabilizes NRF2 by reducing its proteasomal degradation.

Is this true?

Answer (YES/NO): YES